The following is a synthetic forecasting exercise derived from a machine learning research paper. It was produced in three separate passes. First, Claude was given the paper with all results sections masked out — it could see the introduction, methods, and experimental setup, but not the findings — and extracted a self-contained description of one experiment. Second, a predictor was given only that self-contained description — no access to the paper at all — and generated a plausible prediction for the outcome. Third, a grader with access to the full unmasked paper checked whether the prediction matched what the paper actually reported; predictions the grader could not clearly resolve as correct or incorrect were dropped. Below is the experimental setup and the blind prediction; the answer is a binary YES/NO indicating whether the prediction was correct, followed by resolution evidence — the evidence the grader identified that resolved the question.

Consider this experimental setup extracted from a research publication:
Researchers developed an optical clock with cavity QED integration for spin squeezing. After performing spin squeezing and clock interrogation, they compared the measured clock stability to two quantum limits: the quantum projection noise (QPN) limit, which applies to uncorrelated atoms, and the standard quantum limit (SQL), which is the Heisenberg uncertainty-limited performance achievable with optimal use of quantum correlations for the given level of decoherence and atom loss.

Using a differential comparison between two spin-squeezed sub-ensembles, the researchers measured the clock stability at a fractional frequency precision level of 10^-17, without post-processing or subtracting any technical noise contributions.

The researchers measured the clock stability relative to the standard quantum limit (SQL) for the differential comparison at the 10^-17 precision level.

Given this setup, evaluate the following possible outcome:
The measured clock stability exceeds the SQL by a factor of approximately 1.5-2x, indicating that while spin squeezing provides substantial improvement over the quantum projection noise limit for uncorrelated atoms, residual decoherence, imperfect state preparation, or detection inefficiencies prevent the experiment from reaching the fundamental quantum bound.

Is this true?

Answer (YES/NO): NO